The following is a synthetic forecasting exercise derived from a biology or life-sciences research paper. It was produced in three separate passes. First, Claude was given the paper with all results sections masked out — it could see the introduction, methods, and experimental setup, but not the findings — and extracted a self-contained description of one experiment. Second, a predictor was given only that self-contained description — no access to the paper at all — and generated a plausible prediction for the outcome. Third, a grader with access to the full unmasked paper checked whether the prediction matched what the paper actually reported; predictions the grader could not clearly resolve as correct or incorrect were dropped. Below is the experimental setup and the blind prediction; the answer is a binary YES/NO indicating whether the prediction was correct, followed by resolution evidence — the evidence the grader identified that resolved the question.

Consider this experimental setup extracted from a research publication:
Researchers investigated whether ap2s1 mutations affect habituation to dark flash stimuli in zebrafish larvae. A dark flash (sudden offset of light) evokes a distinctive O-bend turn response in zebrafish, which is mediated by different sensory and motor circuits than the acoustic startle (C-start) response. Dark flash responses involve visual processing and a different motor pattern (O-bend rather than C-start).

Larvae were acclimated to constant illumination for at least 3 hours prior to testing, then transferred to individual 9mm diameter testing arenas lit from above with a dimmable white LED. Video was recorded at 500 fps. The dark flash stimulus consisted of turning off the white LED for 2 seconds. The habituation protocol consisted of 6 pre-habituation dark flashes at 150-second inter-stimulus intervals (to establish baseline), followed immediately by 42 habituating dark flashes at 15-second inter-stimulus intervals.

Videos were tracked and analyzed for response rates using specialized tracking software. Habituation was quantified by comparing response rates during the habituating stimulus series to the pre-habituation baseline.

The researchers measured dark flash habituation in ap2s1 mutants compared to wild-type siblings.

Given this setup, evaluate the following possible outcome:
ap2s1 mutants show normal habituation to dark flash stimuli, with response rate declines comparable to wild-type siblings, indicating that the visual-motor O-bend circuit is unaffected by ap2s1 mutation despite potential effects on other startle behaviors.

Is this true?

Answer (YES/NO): NO